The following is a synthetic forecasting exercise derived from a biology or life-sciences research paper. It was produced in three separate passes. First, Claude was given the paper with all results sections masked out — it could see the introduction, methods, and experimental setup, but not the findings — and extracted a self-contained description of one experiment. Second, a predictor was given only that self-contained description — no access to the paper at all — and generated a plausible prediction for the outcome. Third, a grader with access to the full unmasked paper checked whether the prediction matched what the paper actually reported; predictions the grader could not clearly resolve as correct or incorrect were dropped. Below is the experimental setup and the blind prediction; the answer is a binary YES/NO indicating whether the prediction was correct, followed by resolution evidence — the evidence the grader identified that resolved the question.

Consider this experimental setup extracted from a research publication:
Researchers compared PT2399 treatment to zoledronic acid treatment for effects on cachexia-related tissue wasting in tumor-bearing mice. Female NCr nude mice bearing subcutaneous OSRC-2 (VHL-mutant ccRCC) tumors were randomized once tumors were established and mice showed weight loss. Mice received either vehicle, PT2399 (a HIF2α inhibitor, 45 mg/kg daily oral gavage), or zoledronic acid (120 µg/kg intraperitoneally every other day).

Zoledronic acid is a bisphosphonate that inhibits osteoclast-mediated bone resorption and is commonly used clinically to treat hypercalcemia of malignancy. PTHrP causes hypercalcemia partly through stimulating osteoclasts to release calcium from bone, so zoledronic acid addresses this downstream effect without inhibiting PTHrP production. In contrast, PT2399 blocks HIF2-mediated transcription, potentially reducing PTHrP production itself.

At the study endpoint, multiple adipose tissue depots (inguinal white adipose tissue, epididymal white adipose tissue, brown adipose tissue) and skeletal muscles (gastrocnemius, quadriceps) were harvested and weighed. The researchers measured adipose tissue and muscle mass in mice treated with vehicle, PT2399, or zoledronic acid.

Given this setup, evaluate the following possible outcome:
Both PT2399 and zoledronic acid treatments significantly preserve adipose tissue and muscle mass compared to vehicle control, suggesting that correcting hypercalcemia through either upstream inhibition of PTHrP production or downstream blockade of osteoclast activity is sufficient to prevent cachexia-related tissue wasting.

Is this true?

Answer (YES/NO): NO